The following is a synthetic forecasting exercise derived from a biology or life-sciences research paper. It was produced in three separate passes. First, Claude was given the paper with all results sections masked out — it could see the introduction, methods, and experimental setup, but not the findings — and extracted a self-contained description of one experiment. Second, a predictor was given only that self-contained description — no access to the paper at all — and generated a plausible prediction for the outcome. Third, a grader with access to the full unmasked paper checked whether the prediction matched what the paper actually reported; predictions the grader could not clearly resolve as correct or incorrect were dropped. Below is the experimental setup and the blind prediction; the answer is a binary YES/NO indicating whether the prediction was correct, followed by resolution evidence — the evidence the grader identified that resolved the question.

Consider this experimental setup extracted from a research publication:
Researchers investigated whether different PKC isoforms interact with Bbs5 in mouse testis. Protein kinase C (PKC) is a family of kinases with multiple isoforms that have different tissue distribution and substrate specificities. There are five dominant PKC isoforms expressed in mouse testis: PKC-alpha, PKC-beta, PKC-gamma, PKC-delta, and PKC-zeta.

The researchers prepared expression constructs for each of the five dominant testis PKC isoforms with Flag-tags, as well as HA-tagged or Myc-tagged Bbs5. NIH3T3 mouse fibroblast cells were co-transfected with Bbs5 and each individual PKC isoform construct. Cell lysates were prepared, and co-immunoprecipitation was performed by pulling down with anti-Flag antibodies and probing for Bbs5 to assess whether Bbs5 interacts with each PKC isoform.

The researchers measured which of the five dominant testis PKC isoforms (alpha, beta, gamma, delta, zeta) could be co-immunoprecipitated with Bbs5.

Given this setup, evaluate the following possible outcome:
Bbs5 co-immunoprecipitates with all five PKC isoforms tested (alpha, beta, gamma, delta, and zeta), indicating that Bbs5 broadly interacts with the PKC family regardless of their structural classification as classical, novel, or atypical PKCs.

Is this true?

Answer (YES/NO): YES